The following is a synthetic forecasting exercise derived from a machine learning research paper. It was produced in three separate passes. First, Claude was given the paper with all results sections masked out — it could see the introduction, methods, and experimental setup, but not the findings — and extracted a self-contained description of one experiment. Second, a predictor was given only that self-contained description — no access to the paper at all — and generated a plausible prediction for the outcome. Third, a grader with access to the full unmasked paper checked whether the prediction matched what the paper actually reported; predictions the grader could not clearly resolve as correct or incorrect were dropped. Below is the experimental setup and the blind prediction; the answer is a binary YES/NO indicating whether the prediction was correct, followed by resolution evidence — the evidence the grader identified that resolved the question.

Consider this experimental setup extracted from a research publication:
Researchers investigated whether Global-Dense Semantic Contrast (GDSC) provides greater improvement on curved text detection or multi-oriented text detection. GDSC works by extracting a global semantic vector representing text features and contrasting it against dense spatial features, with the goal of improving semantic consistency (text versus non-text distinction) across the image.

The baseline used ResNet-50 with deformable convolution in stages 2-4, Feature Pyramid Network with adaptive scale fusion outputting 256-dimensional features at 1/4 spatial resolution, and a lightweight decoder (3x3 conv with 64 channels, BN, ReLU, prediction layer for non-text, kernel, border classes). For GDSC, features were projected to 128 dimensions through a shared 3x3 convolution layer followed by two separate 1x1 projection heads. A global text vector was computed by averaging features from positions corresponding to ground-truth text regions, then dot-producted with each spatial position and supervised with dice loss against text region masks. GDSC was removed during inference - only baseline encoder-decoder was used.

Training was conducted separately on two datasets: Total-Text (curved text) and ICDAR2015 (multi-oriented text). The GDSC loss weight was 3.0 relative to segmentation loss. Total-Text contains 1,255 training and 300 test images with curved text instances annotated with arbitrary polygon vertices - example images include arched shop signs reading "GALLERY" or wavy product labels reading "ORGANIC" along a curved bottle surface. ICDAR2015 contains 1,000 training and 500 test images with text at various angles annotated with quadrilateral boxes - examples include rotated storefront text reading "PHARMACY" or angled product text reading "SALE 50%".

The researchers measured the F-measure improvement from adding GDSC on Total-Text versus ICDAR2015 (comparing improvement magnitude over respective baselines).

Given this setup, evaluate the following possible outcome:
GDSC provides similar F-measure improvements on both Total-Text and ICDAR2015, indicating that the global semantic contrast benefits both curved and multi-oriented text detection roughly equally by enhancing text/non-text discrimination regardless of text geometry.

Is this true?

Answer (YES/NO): YES